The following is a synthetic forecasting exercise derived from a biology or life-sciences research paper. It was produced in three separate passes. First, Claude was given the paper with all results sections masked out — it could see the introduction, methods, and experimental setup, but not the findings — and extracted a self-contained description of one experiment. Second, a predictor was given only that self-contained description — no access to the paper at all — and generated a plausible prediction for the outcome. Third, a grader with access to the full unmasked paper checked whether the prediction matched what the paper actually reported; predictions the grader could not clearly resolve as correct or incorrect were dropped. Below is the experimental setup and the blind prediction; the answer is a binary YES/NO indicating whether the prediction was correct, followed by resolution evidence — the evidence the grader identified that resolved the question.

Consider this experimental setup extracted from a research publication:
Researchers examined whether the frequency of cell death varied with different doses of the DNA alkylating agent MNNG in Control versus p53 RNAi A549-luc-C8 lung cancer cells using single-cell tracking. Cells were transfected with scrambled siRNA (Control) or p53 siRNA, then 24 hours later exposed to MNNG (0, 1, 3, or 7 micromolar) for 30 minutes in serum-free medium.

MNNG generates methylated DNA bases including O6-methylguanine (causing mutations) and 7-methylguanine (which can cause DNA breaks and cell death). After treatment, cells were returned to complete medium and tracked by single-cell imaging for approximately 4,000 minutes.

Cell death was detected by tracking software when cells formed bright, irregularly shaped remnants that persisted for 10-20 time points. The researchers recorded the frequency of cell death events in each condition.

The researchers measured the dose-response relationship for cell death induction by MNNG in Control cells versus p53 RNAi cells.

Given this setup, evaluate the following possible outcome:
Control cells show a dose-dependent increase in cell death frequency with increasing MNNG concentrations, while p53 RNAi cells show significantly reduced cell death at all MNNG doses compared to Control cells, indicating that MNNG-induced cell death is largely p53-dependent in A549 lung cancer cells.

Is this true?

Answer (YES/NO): NO